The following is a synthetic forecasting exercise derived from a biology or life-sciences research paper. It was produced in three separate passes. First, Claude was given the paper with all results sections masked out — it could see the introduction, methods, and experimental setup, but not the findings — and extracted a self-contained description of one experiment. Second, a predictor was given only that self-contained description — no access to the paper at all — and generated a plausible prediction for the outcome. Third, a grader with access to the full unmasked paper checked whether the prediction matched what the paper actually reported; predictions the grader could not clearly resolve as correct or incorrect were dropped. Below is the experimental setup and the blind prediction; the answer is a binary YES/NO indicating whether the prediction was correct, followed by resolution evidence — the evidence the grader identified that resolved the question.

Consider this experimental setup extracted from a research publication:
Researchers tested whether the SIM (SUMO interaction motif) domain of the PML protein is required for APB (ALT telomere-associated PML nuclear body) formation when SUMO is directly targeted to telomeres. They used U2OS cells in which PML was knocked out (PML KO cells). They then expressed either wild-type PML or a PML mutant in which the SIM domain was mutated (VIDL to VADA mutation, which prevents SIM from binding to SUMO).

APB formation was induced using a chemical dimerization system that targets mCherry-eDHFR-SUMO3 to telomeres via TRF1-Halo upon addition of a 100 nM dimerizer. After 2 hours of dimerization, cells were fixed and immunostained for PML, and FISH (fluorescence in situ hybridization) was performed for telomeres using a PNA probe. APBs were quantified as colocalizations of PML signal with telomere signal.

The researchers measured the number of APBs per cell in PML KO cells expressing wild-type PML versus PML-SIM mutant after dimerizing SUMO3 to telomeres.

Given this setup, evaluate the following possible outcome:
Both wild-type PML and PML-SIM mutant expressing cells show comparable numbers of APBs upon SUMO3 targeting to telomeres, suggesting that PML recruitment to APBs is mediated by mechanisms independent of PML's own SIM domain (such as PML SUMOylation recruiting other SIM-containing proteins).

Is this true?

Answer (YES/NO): NO